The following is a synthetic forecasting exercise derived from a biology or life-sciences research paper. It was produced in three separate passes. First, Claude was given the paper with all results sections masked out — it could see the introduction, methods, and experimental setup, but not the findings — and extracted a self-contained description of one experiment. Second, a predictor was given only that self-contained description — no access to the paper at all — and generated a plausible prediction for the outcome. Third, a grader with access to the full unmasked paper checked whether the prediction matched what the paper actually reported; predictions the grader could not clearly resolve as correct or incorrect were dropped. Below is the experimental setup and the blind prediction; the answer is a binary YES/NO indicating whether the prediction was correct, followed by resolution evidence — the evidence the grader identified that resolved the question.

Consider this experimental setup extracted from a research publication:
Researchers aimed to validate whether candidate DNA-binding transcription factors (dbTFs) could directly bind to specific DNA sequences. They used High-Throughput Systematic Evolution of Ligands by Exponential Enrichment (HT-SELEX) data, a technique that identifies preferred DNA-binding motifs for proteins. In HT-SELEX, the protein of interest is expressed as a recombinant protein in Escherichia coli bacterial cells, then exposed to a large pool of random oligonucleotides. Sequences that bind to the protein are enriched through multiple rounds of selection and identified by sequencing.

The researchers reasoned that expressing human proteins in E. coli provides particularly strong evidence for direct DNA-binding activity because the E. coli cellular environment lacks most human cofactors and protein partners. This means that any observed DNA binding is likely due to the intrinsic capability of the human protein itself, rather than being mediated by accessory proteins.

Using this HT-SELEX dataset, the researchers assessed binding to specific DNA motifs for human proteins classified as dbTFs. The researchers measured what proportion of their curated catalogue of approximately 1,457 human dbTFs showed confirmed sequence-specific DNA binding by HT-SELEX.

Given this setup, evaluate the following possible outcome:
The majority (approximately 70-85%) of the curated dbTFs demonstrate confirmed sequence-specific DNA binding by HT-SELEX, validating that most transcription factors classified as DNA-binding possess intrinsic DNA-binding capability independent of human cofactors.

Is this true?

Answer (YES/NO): NO